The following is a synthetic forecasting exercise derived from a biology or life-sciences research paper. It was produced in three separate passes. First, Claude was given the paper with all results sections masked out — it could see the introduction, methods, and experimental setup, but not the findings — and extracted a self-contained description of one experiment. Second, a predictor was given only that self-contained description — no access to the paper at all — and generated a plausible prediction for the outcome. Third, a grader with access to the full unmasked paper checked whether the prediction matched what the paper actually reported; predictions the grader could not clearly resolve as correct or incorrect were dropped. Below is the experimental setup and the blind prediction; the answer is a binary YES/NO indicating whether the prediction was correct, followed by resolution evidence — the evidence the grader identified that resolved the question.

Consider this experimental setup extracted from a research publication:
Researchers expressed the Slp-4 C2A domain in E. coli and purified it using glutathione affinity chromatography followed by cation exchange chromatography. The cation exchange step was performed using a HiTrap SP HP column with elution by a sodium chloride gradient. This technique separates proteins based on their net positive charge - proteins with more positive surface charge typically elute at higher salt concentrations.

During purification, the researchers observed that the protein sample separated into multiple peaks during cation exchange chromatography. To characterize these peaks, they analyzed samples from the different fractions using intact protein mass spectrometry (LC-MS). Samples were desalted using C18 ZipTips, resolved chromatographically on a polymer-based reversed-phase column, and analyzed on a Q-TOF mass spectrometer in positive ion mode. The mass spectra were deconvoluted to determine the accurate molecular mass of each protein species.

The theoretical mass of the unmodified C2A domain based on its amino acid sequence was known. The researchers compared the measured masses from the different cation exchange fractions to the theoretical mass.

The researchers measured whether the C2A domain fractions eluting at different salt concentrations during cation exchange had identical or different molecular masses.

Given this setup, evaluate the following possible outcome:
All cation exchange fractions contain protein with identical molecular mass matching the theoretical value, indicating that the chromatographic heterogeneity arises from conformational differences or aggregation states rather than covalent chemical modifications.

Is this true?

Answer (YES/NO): NO